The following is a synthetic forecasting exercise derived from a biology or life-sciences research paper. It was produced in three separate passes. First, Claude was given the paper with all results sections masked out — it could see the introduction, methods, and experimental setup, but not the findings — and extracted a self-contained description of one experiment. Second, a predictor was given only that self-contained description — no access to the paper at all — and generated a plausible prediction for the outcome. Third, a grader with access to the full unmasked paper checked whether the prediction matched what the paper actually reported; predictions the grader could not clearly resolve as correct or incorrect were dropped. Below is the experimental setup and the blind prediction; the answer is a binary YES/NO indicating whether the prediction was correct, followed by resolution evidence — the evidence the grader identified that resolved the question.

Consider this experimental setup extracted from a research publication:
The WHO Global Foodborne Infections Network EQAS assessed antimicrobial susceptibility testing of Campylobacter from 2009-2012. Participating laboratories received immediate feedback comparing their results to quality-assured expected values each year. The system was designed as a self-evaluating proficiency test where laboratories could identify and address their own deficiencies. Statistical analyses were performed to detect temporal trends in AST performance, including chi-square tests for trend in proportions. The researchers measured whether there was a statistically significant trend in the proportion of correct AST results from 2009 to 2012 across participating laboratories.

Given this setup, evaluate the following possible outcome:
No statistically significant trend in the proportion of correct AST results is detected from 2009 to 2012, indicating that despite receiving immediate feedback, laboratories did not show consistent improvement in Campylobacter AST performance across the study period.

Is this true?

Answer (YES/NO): YES